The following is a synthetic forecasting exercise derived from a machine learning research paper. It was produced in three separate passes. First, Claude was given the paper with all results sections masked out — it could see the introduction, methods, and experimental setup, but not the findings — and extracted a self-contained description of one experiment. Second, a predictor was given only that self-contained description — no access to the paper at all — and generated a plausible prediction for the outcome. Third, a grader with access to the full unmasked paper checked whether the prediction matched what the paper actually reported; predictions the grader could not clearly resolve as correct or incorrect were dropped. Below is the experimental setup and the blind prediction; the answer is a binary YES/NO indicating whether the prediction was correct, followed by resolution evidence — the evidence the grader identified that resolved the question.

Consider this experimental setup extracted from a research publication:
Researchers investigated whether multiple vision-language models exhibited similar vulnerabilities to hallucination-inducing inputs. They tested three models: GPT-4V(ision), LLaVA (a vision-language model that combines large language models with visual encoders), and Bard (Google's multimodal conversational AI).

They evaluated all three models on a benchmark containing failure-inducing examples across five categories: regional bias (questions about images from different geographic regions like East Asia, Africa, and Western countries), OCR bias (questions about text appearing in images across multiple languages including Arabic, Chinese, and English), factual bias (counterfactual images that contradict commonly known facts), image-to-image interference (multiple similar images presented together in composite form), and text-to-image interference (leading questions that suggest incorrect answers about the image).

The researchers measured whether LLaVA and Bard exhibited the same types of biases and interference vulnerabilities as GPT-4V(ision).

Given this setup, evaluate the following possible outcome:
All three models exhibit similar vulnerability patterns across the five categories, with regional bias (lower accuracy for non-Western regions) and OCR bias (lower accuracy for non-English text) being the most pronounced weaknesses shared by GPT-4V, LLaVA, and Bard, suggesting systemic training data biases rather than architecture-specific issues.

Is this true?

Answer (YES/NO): NO